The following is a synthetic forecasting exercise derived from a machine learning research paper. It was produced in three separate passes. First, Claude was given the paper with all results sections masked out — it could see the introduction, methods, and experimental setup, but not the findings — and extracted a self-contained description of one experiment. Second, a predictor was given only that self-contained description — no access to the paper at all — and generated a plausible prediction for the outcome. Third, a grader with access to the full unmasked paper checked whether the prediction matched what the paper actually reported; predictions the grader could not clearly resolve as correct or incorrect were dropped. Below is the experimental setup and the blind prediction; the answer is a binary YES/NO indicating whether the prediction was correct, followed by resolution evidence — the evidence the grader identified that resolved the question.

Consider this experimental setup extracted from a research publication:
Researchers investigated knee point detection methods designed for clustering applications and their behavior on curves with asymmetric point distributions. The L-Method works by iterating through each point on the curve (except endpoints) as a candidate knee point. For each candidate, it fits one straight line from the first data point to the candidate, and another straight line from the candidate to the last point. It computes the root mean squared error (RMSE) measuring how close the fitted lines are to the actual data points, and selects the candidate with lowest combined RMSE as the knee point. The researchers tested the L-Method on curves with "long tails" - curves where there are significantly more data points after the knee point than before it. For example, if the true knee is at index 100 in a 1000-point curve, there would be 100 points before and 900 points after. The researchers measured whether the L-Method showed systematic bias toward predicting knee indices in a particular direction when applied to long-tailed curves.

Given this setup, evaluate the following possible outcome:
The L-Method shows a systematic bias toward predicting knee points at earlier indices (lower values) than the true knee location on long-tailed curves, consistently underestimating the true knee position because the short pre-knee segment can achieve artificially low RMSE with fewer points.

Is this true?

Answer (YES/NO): NO